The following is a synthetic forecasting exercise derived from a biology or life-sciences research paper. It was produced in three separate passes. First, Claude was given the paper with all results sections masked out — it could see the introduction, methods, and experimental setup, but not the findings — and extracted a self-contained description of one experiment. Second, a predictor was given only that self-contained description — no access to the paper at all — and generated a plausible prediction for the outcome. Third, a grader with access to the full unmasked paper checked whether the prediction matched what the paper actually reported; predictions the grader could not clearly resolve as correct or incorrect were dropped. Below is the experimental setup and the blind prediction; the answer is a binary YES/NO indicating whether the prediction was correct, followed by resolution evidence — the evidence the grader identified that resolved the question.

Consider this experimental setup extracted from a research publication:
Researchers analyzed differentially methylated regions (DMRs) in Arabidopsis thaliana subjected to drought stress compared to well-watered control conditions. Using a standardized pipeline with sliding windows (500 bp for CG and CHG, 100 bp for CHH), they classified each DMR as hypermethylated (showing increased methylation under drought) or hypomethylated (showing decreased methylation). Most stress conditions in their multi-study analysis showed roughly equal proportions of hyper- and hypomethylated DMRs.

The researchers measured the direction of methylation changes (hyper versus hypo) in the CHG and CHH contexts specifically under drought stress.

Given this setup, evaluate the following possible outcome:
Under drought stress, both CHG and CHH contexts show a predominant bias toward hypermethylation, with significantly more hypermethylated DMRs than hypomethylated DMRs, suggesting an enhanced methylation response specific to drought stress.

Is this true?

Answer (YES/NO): NO